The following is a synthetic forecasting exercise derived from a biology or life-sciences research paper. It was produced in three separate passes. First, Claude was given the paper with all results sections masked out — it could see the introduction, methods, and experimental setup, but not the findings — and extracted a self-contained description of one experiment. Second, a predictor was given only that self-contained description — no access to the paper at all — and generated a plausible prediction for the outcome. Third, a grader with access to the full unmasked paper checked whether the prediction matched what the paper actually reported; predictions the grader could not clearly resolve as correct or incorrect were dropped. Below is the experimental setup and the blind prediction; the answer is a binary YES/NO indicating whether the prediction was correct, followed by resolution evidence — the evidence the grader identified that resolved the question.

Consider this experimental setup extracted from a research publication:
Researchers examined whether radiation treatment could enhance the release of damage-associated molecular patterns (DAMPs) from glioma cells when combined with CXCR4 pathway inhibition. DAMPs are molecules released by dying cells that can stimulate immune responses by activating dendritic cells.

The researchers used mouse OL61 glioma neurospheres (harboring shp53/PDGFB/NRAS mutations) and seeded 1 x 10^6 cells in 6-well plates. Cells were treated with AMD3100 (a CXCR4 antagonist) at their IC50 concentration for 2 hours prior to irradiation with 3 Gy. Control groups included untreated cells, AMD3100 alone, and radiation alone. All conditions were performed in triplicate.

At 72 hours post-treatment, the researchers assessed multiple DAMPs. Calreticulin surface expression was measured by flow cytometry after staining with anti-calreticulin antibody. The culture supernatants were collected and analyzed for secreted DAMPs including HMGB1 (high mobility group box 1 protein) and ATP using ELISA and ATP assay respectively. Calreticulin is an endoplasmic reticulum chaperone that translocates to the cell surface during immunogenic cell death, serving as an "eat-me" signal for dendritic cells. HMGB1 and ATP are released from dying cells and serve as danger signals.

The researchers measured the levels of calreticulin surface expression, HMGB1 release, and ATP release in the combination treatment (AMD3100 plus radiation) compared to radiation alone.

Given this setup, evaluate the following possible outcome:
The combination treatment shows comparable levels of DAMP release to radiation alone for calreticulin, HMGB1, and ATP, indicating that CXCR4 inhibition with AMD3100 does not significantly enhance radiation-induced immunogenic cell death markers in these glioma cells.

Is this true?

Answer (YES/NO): NO